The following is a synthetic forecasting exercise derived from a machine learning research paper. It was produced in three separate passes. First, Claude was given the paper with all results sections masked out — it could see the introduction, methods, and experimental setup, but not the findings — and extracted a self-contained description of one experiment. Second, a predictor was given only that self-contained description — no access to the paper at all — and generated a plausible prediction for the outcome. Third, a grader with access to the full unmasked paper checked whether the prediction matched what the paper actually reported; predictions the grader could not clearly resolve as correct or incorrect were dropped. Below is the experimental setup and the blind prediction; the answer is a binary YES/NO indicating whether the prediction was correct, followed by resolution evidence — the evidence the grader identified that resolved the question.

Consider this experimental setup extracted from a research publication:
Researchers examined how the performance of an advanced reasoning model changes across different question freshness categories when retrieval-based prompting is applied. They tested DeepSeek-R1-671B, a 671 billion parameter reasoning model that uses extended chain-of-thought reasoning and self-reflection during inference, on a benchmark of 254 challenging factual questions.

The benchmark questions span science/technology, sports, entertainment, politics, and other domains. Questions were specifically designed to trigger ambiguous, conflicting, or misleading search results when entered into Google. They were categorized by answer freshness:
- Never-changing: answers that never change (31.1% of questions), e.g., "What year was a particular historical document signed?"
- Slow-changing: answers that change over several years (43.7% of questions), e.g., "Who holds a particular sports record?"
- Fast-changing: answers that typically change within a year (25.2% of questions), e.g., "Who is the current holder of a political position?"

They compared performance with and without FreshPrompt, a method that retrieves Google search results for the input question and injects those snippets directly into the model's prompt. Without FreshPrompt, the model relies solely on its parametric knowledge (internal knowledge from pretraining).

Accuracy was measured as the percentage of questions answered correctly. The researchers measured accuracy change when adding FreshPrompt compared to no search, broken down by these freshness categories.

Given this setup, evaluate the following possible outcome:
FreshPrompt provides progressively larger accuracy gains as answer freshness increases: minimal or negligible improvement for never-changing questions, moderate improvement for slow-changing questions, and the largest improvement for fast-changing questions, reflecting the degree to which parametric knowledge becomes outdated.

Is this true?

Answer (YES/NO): NO